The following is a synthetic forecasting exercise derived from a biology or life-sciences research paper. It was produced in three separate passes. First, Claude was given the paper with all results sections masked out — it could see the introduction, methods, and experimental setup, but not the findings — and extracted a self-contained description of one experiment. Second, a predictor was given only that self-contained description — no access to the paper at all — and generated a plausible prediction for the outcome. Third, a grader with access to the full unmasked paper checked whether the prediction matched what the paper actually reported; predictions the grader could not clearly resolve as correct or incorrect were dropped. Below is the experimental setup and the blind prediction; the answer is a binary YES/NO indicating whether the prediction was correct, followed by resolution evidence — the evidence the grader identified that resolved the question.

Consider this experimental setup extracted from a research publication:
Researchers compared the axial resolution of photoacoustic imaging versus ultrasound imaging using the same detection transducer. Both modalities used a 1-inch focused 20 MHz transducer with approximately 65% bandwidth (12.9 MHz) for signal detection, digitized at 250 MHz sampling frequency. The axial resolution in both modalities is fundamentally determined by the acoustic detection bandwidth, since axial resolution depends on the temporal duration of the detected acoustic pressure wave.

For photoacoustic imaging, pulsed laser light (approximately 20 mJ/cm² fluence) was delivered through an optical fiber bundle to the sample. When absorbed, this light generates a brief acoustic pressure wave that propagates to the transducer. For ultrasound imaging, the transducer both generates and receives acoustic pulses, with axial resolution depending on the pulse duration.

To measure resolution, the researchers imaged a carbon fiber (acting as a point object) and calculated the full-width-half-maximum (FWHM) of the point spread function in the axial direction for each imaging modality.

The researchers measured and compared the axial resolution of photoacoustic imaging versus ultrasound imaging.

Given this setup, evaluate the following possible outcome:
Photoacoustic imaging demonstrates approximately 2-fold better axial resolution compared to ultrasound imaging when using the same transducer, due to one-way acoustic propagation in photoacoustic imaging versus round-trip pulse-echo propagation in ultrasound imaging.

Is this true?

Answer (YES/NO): NO